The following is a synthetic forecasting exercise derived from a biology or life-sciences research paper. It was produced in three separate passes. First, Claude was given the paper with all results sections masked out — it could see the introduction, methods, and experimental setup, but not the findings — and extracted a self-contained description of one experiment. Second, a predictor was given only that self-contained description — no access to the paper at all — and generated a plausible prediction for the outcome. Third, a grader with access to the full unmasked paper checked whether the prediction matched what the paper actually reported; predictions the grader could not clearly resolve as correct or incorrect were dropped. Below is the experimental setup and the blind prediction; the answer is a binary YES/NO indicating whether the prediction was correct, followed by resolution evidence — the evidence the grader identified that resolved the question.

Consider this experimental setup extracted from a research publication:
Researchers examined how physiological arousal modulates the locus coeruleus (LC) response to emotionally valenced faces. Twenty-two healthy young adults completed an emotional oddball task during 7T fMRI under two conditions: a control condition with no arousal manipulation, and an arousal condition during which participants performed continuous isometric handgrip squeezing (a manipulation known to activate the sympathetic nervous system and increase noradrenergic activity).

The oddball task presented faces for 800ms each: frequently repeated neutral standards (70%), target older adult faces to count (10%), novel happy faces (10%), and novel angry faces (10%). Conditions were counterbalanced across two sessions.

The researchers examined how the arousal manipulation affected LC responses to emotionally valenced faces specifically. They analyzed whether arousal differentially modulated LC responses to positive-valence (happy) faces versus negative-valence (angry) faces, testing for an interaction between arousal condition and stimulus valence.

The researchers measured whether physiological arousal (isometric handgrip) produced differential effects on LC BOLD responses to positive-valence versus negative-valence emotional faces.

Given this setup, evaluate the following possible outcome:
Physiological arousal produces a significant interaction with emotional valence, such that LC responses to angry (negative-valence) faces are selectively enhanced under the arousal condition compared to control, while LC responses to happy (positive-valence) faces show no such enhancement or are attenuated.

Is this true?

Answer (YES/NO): YES